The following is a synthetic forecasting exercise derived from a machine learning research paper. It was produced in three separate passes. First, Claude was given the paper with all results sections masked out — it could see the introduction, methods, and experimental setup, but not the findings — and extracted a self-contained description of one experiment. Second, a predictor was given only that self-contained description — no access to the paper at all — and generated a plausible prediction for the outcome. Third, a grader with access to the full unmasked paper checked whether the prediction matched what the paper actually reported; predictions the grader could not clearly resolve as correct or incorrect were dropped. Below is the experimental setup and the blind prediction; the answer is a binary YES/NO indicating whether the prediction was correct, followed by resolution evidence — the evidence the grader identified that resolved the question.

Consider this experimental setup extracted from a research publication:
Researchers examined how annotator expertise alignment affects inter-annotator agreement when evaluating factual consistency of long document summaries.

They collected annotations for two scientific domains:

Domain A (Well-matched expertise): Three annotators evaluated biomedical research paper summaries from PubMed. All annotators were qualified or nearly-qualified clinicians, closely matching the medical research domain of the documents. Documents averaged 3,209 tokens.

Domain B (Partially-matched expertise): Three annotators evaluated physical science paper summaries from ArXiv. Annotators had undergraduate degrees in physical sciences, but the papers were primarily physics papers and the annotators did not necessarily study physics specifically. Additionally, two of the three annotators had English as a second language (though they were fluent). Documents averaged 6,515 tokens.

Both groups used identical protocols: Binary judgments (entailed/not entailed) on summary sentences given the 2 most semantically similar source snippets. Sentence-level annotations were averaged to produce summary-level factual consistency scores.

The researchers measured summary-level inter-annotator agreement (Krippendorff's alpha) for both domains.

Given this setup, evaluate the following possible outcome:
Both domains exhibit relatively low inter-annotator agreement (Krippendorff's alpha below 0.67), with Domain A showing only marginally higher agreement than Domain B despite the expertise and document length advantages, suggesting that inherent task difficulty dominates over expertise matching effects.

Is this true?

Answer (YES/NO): NO